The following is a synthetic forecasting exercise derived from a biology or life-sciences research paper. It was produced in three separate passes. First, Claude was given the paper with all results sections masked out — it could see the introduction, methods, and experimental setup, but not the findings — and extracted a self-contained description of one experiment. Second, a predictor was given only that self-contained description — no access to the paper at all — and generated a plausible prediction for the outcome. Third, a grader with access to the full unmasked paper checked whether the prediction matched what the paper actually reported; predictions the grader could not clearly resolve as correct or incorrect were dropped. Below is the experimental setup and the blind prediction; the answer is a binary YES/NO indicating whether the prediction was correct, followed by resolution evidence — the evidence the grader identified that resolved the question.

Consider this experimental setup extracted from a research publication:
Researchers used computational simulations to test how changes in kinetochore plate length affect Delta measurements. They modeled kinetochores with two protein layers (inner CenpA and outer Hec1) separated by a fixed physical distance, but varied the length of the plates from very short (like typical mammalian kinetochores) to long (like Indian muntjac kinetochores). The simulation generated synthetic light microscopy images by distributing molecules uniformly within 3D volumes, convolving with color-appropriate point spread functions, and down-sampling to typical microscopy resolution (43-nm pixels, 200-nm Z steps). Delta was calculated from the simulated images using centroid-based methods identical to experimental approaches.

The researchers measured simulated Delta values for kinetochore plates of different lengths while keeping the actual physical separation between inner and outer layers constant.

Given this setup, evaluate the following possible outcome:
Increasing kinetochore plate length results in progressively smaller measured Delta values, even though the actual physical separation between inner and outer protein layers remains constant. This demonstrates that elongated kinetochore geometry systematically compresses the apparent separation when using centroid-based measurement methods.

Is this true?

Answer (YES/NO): YES